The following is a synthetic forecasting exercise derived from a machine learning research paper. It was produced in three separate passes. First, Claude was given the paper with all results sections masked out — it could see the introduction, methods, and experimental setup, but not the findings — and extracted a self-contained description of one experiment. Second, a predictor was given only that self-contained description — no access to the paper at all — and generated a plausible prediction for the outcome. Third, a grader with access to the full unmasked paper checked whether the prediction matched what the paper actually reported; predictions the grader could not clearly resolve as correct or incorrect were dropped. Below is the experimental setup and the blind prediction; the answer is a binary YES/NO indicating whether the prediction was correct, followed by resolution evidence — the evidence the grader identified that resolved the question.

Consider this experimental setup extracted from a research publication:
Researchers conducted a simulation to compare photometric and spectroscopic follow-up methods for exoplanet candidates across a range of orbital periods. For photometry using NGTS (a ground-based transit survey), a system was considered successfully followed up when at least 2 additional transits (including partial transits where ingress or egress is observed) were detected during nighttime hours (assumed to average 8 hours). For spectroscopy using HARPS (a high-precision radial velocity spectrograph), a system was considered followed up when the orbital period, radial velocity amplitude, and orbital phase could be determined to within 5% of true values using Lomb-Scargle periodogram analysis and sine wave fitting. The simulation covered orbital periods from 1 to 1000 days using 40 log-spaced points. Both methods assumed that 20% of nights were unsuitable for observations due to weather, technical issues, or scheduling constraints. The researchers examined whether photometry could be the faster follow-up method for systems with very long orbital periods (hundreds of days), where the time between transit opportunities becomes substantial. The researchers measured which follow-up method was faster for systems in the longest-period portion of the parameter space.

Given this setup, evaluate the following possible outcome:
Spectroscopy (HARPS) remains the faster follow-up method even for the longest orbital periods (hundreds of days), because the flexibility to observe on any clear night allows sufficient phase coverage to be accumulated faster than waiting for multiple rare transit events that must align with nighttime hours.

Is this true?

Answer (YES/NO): NO